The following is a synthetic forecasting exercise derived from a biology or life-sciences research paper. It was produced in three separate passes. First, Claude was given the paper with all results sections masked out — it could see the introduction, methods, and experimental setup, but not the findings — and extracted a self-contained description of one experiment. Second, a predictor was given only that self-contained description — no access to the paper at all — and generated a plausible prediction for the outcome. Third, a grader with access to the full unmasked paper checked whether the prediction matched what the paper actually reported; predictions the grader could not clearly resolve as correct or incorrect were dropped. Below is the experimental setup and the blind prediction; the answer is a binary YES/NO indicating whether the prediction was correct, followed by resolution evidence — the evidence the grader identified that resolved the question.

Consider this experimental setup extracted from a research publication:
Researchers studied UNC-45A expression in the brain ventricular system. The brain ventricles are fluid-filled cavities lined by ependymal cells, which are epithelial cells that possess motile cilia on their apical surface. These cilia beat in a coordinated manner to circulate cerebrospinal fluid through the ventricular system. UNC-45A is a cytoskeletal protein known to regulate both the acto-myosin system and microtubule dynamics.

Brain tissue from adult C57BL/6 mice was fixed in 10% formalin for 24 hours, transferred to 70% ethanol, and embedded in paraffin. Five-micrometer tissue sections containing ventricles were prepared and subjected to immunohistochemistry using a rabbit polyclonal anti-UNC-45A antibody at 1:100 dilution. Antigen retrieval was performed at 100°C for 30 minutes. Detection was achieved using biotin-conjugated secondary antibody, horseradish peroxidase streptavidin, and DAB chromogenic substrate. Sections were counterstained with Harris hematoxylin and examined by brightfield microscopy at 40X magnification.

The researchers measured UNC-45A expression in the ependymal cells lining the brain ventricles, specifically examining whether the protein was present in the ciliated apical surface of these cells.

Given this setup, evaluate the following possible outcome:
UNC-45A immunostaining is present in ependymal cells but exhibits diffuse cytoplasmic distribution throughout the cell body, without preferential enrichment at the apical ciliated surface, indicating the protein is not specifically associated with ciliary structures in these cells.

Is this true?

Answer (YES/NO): NO